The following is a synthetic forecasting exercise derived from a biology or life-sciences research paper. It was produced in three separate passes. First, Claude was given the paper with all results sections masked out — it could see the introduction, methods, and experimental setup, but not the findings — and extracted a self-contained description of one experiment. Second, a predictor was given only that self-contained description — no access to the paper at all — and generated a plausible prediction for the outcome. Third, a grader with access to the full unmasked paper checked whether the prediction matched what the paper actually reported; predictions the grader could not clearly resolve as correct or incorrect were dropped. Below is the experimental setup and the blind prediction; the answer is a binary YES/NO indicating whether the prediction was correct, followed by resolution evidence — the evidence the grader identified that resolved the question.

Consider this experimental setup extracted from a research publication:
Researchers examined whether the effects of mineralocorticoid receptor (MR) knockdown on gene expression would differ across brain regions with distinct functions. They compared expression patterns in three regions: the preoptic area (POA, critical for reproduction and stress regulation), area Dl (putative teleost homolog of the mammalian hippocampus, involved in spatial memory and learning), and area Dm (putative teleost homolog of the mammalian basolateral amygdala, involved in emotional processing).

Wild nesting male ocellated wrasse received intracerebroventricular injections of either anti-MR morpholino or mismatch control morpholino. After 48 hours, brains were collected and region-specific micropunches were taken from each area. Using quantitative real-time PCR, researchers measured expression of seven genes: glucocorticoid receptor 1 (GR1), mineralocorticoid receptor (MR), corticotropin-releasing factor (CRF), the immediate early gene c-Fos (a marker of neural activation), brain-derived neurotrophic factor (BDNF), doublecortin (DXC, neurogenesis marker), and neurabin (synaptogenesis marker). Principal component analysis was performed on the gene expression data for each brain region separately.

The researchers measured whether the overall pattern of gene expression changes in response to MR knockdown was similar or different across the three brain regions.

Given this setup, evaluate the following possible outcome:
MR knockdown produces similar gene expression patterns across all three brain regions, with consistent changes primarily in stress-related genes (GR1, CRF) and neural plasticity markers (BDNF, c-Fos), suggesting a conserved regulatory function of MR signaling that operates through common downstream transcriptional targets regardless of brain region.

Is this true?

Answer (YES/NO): NO